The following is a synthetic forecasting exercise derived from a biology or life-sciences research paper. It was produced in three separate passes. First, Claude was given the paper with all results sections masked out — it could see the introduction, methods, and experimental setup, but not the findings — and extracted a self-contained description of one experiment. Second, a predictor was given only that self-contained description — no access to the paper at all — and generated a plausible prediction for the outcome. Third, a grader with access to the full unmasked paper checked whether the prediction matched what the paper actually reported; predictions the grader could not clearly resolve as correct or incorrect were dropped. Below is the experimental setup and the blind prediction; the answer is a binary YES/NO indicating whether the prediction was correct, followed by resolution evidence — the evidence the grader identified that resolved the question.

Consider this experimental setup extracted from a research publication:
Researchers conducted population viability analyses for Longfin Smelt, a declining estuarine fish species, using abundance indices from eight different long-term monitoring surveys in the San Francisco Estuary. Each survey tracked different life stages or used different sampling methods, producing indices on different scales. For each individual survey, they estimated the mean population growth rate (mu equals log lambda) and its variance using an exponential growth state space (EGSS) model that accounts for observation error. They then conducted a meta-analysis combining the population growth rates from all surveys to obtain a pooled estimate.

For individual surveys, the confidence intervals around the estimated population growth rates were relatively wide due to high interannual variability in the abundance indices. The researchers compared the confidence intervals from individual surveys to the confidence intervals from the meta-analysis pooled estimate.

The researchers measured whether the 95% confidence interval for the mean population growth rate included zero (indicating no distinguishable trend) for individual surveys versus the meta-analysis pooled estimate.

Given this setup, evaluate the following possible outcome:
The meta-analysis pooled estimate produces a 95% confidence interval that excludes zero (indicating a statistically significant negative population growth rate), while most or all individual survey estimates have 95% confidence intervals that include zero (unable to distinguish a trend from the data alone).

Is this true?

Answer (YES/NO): YES